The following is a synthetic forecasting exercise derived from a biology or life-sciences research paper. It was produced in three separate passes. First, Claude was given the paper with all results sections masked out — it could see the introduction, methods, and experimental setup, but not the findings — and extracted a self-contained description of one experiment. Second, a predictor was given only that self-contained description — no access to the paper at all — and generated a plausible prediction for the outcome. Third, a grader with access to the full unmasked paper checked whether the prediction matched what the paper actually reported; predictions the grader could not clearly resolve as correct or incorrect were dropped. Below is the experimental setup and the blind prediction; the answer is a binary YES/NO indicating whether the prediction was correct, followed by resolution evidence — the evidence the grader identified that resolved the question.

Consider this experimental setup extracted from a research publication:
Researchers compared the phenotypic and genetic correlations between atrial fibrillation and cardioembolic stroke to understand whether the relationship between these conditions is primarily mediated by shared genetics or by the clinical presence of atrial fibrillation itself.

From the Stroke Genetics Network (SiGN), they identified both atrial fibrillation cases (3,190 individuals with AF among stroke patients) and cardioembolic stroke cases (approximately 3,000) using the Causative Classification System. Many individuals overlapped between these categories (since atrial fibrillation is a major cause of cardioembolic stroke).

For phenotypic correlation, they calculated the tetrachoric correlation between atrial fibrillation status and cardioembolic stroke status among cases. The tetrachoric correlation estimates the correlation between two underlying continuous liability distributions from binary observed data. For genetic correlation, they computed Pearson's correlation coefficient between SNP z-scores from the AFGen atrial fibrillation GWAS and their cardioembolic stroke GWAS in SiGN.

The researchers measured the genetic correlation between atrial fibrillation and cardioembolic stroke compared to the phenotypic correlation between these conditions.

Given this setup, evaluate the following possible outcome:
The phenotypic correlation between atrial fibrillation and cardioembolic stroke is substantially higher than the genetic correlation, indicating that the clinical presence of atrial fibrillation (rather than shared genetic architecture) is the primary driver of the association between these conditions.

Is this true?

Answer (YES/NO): NO